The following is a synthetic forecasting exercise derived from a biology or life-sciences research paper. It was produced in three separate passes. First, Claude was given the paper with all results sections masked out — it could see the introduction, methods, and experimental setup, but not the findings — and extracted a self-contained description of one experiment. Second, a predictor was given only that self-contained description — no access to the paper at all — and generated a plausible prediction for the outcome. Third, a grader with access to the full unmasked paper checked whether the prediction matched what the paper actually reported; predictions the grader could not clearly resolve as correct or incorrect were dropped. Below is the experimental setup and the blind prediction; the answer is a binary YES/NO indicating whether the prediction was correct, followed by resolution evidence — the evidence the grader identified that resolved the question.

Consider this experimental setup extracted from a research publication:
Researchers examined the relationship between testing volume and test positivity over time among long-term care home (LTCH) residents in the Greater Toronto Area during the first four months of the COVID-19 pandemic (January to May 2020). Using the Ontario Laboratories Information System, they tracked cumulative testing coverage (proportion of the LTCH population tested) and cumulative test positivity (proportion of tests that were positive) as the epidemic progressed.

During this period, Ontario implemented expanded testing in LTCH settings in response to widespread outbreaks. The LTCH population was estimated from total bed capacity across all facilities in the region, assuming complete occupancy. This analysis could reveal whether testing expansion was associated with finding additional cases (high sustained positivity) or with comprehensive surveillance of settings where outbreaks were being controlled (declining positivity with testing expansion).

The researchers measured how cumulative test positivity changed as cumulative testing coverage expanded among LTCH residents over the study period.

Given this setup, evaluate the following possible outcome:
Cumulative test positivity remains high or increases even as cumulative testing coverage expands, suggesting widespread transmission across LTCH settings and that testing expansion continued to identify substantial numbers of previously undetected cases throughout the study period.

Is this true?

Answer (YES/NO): NO